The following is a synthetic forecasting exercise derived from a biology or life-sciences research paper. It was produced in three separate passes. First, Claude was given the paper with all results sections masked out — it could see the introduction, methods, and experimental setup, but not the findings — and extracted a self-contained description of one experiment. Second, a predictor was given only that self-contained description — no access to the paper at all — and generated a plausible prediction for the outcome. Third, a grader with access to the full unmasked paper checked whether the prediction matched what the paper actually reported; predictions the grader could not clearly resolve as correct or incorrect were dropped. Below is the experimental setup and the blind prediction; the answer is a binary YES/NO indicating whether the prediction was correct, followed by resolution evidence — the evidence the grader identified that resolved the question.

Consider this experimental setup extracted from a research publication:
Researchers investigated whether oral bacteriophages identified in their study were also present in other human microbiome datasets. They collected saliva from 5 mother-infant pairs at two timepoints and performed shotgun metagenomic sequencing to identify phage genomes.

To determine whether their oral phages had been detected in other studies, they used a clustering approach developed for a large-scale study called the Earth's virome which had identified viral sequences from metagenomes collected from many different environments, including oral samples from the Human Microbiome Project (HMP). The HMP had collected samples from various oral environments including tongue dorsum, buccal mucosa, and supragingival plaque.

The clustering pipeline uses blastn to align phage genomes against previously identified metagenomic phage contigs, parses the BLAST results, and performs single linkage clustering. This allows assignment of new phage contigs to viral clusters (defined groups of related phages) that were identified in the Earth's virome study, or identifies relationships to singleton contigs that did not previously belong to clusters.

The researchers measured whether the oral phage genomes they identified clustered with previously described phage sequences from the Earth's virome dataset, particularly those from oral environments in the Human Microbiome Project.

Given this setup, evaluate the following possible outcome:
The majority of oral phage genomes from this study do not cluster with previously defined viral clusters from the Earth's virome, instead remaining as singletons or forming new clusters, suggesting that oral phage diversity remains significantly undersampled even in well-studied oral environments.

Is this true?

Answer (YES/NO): NO